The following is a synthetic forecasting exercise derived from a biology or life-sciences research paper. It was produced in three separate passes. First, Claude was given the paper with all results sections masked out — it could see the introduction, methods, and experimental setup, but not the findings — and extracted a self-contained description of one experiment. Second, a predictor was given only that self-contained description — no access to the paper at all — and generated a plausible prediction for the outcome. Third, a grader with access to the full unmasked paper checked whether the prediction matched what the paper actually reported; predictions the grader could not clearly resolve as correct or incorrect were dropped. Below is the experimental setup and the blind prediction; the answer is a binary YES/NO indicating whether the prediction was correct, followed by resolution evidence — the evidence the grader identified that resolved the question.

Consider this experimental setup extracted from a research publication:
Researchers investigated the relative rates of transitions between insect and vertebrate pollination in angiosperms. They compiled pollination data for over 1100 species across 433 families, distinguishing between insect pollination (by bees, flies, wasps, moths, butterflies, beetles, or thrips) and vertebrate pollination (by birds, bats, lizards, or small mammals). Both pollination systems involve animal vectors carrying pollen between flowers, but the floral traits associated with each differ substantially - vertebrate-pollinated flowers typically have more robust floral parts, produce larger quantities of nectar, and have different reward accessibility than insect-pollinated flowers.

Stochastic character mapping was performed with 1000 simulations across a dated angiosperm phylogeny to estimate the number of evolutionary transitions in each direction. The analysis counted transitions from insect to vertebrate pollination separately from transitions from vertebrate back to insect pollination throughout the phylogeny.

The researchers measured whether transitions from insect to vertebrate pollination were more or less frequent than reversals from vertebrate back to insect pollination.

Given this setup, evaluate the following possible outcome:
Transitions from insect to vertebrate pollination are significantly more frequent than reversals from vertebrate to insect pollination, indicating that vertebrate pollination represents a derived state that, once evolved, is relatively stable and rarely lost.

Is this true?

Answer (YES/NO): NO